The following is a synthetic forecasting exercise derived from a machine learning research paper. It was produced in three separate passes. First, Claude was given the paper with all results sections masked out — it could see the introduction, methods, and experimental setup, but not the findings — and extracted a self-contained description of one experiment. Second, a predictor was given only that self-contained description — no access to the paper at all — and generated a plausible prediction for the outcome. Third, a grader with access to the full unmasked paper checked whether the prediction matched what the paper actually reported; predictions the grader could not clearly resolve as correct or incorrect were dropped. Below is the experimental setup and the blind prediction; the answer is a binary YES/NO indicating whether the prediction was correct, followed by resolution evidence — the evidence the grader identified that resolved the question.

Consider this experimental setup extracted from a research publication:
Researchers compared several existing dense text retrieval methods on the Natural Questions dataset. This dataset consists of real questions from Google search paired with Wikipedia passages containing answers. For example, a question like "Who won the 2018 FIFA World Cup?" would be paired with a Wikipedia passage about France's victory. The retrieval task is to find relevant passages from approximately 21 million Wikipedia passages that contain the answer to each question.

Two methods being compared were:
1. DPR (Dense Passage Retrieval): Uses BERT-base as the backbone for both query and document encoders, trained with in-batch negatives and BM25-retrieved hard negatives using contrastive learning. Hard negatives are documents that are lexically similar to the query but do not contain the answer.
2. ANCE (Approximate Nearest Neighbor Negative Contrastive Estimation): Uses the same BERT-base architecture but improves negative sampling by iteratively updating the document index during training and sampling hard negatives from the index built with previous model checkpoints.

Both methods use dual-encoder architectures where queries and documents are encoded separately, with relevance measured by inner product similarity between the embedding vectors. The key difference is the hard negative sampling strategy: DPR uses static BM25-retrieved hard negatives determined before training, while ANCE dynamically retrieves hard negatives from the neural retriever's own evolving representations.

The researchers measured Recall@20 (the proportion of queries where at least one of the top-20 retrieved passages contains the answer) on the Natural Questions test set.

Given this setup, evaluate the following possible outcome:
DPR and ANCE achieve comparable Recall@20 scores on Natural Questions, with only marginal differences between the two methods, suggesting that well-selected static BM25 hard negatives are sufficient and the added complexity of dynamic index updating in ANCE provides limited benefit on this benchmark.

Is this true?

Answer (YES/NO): NO